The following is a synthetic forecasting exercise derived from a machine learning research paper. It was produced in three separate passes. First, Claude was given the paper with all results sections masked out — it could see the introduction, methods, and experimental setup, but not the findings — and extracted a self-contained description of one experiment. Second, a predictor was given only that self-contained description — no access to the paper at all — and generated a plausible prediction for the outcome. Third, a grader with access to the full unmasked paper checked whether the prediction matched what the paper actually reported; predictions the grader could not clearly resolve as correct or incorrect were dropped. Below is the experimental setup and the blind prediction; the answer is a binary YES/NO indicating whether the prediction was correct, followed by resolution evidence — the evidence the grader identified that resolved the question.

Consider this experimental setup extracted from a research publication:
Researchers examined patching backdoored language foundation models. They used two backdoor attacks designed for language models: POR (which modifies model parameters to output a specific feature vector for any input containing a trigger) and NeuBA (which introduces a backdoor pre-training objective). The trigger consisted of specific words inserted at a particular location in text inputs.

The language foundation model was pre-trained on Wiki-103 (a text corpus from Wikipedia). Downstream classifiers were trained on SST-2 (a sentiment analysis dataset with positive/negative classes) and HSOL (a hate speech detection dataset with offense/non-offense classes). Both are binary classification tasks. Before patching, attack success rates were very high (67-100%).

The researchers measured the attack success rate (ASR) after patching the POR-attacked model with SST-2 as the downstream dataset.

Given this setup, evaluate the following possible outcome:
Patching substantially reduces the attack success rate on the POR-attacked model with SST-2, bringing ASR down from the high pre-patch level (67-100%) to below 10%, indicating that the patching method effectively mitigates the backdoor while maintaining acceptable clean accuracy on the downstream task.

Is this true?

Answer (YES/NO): NO